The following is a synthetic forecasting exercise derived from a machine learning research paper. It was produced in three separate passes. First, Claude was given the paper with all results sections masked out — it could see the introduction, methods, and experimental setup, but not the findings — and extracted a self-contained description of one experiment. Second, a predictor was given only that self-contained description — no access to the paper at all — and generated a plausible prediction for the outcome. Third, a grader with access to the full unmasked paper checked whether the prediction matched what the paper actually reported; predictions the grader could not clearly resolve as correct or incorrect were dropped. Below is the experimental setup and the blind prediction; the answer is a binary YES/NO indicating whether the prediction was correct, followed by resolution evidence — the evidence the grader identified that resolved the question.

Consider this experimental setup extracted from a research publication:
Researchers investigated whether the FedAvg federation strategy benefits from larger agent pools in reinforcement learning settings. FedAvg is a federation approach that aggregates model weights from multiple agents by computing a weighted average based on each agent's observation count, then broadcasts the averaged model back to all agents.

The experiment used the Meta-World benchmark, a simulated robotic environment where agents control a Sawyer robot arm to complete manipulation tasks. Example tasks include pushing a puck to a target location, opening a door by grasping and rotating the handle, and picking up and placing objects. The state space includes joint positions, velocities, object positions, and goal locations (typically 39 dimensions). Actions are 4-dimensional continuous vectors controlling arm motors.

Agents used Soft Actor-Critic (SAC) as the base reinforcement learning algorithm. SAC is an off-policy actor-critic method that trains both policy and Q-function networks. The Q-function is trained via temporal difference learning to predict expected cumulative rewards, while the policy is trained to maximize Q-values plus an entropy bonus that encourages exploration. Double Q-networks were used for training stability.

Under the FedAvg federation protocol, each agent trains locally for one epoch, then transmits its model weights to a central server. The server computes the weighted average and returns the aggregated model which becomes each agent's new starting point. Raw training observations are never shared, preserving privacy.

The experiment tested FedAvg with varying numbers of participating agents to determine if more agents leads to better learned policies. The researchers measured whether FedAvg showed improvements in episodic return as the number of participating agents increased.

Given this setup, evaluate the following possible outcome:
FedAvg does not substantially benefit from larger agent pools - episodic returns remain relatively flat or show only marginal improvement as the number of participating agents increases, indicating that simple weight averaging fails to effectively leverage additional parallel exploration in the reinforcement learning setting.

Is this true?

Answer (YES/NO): YES